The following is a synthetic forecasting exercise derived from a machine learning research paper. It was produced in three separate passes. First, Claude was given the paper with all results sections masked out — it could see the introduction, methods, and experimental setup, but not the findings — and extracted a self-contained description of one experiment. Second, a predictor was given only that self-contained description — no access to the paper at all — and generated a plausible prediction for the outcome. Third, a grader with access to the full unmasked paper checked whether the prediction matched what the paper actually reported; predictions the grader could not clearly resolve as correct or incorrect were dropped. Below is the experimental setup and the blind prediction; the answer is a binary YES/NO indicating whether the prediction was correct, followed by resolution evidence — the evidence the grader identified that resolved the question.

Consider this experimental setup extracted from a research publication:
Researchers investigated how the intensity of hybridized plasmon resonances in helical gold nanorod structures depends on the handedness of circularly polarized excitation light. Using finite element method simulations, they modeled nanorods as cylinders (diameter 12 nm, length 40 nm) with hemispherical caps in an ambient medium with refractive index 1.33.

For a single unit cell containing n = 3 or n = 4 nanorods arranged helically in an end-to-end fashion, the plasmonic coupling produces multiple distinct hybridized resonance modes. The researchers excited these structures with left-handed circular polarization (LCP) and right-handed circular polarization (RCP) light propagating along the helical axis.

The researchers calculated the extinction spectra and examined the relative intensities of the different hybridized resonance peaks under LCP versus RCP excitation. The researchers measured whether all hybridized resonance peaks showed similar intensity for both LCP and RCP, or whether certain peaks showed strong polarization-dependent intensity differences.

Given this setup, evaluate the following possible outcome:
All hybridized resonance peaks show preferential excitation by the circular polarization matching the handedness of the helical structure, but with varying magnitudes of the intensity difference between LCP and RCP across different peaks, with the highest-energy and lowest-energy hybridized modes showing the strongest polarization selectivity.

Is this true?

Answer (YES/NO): NO